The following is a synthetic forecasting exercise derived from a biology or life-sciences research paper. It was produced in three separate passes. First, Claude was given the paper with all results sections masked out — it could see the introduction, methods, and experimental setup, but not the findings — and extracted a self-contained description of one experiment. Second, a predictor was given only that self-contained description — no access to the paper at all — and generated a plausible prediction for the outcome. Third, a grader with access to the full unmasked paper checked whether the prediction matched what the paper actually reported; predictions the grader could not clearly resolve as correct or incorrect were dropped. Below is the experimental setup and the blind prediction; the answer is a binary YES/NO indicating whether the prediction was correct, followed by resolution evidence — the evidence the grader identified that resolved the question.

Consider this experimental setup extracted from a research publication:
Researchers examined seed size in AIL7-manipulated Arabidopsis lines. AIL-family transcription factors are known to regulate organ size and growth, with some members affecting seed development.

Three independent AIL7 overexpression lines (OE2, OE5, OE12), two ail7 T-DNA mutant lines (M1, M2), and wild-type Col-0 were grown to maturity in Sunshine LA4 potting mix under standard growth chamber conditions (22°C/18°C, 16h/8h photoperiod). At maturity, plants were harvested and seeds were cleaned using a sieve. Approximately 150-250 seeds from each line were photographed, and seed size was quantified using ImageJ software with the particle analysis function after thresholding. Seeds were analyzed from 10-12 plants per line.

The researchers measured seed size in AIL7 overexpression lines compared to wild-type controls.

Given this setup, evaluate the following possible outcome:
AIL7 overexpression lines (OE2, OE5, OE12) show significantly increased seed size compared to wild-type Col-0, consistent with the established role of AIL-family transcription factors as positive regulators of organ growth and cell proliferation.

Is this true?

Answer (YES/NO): YES